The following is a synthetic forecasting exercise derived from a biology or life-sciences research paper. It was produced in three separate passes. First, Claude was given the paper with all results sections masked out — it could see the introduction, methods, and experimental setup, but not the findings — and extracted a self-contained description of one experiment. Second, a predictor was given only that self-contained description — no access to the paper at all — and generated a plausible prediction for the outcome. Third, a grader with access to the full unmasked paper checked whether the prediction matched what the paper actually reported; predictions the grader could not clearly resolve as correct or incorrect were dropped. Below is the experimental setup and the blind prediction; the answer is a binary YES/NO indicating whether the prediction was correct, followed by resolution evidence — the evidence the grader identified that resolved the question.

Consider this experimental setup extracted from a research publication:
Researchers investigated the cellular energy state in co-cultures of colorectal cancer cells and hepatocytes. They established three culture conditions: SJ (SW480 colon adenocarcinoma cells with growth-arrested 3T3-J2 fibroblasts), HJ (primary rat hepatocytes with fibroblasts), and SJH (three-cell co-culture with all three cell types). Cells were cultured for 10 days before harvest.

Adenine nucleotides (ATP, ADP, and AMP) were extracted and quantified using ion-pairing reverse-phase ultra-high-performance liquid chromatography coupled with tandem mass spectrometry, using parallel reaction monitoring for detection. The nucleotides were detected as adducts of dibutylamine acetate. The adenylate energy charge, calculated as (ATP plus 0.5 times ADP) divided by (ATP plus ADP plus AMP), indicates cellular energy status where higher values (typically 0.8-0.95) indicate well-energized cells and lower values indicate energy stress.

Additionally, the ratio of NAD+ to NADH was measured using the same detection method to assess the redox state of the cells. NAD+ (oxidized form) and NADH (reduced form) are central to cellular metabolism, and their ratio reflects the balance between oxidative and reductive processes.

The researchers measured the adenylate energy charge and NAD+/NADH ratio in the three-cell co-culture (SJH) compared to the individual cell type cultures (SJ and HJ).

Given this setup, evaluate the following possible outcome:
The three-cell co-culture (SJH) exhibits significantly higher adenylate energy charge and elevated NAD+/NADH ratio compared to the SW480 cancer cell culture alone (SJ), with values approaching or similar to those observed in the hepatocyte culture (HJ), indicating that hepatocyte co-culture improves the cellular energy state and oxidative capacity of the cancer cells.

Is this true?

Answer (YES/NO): NO